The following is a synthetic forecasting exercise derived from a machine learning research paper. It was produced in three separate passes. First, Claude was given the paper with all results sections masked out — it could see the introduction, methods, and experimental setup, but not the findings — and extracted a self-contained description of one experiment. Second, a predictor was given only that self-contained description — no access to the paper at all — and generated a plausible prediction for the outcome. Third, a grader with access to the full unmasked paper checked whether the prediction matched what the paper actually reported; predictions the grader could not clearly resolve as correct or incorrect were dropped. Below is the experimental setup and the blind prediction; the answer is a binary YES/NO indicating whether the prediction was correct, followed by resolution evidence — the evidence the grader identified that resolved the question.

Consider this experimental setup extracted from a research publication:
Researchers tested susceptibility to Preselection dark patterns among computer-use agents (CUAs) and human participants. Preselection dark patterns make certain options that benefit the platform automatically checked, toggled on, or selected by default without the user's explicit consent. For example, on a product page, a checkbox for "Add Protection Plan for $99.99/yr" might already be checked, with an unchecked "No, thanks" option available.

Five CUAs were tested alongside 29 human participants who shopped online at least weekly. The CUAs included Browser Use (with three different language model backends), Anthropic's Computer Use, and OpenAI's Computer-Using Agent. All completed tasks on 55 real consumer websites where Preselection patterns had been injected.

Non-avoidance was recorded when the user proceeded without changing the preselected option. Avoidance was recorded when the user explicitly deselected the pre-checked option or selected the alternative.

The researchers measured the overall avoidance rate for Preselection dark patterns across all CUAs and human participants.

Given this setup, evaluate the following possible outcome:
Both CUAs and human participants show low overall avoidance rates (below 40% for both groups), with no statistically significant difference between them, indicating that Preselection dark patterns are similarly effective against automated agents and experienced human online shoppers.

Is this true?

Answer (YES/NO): NO